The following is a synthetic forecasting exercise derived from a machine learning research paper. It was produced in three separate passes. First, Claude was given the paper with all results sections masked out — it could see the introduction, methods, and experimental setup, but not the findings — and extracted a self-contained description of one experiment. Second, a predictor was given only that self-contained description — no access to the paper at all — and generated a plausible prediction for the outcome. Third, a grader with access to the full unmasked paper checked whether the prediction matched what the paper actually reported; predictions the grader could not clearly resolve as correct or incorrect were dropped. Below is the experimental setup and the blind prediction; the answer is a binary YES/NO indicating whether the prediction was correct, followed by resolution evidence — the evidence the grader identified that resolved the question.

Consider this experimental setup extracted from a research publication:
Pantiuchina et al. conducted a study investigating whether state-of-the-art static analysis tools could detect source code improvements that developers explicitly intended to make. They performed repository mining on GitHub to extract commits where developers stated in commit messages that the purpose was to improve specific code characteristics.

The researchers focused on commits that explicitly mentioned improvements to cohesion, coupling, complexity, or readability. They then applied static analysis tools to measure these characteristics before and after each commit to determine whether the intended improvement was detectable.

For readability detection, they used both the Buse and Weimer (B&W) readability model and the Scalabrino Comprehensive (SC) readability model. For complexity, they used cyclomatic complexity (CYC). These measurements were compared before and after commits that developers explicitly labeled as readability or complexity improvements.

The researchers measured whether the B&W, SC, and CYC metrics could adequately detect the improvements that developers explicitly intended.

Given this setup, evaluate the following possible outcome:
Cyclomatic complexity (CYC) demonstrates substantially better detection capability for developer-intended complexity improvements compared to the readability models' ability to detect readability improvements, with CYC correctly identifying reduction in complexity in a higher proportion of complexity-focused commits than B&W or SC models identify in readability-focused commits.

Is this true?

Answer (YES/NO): NO